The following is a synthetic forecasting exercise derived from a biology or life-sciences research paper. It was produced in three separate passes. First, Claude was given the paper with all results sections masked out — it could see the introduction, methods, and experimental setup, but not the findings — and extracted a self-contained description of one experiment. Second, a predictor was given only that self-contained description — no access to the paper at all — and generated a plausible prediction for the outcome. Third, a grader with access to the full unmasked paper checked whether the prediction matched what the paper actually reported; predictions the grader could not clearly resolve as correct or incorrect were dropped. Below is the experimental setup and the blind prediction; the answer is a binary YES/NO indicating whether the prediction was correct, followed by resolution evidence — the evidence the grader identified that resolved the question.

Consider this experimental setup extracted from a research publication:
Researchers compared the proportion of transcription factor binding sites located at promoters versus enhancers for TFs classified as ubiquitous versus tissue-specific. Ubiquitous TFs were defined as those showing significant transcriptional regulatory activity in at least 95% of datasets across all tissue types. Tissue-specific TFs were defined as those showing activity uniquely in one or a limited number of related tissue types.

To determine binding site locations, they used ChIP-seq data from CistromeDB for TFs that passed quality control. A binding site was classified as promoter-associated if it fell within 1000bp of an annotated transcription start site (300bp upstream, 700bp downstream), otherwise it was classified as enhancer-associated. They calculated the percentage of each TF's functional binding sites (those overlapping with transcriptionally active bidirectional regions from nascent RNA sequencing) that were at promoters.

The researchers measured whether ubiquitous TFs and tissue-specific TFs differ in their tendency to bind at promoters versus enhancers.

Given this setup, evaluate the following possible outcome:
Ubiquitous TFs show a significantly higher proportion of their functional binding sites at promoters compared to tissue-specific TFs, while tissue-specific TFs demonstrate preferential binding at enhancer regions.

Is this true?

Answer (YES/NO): YES